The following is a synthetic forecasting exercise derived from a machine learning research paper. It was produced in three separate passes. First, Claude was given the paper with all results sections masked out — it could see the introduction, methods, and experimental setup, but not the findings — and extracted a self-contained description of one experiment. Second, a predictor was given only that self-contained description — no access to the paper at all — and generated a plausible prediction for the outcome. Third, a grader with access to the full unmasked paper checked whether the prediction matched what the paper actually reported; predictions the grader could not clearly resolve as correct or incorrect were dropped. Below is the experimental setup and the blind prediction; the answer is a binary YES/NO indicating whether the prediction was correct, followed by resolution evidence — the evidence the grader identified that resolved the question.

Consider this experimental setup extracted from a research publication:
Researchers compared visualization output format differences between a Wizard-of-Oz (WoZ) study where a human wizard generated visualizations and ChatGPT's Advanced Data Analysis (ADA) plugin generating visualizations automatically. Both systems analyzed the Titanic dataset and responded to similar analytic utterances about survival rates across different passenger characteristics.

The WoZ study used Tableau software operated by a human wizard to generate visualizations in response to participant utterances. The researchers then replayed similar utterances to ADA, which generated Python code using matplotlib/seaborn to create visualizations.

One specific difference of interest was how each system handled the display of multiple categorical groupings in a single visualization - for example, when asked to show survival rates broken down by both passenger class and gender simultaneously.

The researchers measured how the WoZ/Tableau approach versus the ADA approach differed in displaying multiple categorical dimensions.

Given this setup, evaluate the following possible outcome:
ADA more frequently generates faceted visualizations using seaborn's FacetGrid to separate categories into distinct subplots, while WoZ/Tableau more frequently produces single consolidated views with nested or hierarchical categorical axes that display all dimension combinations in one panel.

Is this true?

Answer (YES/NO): NO